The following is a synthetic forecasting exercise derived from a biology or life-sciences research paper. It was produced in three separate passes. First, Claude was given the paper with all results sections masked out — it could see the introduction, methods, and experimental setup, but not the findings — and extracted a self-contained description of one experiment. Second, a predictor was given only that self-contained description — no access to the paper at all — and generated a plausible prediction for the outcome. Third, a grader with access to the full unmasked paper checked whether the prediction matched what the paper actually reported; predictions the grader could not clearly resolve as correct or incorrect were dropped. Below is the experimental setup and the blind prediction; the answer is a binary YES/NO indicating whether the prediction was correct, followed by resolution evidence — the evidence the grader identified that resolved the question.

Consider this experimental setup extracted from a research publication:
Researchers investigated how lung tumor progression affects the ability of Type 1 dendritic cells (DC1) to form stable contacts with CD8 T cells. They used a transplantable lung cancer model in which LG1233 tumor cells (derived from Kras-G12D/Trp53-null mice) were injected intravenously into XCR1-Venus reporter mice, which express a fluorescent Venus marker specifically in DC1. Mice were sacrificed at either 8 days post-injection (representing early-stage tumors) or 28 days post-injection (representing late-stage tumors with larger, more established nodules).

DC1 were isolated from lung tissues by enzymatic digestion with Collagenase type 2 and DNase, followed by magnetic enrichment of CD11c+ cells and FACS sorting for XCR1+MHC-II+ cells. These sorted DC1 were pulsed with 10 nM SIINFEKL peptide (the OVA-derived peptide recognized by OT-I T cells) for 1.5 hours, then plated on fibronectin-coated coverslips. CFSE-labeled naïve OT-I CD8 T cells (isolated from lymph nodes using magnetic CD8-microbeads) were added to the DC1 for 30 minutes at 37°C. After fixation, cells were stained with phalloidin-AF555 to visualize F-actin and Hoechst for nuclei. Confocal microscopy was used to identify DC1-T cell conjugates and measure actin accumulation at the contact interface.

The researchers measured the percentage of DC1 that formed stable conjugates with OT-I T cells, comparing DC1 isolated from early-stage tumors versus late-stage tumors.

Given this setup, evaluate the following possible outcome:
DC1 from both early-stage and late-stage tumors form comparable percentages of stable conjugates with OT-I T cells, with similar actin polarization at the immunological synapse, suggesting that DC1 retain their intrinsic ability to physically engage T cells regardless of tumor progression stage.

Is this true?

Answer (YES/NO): NO